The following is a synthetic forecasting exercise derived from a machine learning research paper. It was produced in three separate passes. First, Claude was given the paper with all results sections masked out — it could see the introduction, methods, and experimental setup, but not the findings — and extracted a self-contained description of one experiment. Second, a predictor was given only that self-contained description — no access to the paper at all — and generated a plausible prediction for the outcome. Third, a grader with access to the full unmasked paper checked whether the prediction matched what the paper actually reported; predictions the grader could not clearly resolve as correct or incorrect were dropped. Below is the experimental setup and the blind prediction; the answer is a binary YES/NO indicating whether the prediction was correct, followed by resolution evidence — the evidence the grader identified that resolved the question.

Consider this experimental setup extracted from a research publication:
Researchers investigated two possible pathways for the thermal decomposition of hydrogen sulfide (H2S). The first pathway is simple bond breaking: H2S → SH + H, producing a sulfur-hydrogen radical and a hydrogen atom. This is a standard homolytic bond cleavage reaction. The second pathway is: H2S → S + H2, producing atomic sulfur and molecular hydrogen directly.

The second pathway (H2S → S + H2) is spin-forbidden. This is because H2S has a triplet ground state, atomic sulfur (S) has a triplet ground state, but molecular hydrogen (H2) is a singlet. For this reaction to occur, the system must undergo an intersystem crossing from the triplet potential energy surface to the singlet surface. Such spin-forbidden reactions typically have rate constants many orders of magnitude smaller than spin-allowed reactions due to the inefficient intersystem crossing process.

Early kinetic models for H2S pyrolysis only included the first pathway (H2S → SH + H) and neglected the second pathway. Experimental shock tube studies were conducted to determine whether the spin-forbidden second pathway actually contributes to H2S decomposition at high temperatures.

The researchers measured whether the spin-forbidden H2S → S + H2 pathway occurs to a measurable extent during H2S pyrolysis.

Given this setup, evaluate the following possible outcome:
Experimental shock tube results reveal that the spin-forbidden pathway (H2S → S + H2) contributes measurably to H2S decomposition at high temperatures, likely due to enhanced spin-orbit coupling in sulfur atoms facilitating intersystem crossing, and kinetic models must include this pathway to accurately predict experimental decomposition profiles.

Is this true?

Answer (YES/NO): YES